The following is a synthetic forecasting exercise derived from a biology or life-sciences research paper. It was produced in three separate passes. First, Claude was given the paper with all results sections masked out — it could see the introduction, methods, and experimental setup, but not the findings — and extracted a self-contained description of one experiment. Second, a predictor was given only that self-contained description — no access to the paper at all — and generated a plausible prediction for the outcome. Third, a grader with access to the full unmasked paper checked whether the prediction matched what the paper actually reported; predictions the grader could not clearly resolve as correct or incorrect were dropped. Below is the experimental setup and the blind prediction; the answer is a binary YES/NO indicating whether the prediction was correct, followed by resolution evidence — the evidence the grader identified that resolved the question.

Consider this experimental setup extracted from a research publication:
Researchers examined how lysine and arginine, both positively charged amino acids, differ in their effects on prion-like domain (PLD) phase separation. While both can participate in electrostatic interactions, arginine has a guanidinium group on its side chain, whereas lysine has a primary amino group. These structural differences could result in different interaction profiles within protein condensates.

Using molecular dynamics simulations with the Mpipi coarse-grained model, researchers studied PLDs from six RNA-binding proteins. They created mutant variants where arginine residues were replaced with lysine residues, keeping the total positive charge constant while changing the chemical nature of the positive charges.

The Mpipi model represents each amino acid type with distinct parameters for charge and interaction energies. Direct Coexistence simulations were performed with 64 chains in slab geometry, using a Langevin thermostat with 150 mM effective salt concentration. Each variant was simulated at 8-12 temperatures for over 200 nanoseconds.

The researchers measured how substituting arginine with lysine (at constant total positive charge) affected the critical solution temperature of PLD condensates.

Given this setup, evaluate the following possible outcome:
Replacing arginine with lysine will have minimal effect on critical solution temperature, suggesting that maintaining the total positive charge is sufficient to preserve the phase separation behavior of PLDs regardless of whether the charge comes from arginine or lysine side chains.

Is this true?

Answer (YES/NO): NO